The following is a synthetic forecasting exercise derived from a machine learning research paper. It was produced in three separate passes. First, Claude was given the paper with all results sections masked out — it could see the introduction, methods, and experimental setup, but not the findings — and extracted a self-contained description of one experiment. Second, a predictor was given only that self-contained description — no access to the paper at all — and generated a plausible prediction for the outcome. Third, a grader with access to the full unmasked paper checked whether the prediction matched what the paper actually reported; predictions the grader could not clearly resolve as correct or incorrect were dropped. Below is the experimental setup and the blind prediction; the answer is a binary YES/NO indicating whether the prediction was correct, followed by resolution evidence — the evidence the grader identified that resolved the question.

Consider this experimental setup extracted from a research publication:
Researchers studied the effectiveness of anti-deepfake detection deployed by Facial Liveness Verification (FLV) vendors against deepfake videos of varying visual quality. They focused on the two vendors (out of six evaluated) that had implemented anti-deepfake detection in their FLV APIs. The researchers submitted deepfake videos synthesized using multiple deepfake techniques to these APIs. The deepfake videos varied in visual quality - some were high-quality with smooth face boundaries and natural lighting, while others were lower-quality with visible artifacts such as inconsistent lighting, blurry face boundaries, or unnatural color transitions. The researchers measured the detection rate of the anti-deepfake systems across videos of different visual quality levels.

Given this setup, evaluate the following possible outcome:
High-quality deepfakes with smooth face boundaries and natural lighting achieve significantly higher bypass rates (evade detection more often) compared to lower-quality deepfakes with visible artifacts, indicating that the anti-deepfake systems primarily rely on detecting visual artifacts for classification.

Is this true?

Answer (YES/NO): NO